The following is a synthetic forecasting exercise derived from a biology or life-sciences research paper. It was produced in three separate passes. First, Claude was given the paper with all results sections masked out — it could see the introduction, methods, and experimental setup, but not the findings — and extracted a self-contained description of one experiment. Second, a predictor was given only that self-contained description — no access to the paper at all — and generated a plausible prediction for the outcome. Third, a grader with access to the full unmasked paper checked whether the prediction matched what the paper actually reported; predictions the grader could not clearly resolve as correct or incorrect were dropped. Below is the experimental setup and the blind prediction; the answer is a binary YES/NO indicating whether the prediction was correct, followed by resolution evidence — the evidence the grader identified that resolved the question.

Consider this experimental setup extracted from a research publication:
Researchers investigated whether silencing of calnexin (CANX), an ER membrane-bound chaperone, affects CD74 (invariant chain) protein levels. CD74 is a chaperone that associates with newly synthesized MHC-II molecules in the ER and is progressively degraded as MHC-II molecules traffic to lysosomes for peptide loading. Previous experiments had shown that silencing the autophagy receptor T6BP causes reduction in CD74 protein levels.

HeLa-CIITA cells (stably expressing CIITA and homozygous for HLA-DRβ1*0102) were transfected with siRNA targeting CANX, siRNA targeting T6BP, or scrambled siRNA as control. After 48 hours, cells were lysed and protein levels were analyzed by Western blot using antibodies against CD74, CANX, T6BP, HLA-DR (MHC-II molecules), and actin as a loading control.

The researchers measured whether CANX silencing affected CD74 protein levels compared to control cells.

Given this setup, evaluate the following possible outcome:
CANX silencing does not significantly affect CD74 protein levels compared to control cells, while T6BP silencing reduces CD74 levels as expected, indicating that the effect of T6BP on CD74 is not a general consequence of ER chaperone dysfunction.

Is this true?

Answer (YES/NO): NO